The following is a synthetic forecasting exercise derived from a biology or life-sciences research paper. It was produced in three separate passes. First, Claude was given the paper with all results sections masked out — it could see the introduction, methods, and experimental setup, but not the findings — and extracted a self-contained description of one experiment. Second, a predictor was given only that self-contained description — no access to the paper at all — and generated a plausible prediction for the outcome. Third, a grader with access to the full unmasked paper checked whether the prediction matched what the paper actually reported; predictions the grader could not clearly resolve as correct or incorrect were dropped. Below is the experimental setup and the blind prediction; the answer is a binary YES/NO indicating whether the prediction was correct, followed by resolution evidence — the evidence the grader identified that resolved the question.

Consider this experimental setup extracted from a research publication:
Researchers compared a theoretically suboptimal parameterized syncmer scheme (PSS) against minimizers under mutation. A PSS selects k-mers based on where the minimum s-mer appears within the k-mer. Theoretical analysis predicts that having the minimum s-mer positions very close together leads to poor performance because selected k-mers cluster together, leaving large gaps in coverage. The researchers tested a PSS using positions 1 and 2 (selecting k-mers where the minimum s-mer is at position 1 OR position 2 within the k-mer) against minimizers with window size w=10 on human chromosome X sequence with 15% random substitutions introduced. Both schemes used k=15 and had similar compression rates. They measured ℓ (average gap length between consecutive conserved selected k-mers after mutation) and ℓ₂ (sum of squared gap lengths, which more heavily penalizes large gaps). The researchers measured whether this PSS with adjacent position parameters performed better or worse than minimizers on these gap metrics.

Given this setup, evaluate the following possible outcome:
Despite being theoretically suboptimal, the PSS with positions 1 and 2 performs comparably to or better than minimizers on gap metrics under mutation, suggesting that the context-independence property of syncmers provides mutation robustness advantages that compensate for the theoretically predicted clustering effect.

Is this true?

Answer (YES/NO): NO